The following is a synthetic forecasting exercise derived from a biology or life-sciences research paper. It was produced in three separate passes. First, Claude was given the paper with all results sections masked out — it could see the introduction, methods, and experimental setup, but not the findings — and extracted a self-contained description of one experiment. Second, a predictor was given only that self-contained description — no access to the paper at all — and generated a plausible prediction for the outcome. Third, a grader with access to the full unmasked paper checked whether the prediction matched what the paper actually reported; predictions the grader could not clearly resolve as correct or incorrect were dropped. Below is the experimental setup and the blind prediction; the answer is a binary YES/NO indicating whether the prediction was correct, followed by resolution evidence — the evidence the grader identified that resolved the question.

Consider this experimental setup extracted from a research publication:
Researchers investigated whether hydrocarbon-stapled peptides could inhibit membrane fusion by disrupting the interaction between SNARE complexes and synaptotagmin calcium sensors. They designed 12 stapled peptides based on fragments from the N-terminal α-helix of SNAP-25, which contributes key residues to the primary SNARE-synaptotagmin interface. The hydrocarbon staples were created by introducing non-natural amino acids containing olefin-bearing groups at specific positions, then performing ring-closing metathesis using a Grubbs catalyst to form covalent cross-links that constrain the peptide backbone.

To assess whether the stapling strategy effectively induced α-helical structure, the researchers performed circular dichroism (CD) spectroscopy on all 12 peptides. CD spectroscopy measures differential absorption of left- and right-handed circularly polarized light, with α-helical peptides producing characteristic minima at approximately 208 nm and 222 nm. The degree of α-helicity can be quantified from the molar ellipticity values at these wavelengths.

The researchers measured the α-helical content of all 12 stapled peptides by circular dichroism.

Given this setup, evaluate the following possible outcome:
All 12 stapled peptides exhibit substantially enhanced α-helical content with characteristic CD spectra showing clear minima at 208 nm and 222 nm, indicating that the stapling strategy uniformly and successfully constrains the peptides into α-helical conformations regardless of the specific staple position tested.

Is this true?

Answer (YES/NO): NO